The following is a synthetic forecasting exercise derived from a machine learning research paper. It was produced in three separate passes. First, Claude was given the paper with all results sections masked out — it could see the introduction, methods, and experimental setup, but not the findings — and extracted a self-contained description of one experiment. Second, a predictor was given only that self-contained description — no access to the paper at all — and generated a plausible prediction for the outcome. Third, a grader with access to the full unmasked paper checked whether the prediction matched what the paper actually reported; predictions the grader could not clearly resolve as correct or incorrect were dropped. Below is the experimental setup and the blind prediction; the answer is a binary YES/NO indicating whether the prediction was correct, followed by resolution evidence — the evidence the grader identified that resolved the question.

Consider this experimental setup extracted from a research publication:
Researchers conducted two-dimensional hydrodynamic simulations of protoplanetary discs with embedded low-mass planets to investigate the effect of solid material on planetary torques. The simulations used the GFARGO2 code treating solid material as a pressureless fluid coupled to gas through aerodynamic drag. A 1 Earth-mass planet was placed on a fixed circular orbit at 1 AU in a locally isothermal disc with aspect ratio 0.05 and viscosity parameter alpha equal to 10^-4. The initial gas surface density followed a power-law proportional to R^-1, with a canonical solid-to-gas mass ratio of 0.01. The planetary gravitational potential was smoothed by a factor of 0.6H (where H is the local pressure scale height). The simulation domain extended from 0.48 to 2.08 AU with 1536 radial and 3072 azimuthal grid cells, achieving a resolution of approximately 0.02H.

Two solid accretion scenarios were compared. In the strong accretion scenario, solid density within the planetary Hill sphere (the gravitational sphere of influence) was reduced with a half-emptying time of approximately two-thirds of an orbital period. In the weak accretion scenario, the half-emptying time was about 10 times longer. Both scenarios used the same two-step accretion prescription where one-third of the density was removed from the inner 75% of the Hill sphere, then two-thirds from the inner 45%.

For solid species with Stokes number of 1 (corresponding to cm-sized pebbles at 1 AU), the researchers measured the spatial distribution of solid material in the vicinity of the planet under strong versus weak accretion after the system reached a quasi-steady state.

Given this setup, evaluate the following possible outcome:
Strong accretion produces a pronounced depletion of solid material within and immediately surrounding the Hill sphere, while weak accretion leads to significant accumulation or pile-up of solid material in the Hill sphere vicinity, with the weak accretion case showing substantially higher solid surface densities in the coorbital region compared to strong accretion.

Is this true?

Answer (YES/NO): NO